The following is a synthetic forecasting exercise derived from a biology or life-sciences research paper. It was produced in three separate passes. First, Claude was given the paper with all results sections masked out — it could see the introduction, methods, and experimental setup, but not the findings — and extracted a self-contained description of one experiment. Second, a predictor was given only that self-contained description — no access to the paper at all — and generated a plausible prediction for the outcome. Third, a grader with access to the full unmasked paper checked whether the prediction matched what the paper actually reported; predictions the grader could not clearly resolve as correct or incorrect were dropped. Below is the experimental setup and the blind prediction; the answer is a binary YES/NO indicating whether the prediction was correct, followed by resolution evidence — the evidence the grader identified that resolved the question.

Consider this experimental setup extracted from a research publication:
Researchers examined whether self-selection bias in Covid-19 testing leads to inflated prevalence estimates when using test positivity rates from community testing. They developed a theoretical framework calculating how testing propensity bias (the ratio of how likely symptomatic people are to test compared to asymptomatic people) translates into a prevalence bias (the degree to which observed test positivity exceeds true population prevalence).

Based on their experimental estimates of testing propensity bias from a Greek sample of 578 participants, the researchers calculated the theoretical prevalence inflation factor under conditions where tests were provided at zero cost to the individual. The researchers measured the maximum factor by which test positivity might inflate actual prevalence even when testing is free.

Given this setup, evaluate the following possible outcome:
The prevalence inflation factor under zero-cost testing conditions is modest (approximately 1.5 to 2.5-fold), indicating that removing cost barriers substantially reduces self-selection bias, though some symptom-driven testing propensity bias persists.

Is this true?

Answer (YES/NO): NO